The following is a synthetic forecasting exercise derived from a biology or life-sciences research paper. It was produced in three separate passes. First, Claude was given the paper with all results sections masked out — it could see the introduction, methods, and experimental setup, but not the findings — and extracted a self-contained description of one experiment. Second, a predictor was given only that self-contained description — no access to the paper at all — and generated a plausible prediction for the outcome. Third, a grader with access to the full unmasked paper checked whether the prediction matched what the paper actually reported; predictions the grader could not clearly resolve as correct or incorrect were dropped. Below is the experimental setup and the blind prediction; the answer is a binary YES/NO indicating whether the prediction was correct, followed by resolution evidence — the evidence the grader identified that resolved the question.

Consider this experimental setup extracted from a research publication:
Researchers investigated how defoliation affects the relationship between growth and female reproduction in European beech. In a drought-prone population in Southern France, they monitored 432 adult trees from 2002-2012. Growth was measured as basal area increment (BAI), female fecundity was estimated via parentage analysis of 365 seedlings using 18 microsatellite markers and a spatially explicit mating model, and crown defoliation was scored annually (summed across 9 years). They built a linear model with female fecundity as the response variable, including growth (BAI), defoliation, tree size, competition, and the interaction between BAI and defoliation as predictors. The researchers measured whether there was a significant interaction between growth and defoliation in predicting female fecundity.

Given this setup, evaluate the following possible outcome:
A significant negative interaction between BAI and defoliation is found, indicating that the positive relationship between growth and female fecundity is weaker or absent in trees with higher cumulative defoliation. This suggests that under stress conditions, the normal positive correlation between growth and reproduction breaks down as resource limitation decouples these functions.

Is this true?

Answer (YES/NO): YES